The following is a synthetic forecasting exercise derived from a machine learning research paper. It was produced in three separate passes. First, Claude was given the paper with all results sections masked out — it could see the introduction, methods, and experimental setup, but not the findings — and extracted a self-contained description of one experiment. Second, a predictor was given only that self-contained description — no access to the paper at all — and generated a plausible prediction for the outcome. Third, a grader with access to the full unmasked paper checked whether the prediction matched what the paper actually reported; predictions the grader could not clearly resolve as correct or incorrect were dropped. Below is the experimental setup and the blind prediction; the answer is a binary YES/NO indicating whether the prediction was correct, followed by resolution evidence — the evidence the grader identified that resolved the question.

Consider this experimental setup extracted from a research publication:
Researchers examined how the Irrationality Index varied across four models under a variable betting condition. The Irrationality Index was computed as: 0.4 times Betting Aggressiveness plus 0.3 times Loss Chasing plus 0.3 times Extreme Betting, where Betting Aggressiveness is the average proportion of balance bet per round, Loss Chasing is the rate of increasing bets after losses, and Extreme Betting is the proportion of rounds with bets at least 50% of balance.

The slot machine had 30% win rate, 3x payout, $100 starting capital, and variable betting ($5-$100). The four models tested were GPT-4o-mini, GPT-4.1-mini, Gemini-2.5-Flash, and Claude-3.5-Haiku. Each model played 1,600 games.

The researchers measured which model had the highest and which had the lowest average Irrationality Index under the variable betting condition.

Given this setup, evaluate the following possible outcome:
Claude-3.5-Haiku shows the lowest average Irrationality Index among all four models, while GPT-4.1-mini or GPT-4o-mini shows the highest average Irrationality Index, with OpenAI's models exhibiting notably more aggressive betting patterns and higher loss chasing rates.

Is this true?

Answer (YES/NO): NO